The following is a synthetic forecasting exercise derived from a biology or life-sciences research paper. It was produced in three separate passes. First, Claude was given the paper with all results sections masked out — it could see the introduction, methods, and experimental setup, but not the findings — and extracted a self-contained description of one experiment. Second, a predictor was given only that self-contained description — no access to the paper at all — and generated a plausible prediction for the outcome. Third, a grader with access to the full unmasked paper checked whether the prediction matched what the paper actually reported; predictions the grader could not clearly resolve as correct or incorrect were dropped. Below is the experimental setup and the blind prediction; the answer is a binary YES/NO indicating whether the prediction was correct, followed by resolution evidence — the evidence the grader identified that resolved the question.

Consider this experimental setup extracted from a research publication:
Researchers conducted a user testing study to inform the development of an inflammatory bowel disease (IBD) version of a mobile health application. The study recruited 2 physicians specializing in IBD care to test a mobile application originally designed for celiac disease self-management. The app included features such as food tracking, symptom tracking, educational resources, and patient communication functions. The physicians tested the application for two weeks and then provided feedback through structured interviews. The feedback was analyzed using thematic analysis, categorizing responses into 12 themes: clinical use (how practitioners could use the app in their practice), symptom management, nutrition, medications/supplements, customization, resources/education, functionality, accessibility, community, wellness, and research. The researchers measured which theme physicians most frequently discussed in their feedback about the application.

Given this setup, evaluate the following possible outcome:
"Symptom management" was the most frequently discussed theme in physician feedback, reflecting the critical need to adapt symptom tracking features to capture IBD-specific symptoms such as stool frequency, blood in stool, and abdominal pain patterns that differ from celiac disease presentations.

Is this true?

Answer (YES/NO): NO